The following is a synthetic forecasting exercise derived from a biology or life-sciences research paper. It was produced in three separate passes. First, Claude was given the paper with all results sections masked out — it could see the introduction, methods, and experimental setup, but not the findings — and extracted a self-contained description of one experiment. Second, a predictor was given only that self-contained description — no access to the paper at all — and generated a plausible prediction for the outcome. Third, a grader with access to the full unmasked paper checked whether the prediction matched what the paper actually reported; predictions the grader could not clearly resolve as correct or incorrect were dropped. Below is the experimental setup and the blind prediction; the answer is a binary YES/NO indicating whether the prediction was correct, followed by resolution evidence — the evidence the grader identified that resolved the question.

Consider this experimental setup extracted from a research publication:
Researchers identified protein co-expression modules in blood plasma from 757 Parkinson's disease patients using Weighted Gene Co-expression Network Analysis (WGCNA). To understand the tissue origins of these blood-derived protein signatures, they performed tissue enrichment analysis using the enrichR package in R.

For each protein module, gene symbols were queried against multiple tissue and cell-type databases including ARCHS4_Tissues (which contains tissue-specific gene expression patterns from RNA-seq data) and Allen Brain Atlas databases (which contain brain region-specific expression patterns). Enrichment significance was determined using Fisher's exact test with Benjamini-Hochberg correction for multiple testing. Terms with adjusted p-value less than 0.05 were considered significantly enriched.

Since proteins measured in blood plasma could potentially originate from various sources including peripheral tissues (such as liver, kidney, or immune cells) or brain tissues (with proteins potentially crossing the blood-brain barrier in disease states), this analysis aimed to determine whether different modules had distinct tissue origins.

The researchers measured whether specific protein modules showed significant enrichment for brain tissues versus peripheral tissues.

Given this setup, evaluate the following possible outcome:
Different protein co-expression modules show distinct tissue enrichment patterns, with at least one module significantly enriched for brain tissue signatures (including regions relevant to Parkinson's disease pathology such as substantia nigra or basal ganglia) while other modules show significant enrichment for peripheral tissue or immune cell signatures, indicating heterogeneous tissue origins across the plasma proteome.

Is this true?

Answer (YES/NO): YES